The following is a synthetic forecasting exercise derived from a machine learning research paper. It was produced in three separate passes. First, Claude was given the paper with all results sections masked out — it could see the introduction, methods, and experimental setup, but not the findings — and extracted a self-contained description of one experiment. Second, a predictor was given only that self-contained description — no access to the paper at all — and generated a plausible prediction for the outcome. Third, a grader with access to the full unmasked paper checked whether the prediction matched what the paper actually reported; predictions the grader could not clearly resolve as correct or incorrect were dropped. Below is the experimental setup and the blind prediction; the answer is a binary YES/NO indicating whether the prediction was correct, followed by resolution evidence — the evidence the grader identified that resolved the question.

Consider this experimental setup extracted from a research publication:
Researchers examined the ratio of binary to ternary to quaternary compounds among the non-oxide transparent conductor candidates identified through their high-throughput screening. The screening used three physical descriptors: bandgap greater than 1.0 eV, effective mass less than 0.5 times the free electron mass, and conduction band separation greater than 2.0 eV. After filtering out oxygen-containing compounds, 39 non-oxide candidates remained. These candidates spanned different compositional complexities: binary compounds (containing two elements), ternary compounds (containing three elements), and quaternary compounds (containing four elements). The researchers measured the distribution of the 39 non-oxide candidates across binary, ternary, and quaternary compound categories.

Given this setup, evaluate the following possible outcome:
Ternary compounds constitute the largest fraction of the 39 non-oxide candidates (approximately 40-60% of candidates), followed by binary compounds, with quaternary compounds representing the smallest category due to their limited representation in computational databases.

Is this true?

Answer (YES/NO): NO